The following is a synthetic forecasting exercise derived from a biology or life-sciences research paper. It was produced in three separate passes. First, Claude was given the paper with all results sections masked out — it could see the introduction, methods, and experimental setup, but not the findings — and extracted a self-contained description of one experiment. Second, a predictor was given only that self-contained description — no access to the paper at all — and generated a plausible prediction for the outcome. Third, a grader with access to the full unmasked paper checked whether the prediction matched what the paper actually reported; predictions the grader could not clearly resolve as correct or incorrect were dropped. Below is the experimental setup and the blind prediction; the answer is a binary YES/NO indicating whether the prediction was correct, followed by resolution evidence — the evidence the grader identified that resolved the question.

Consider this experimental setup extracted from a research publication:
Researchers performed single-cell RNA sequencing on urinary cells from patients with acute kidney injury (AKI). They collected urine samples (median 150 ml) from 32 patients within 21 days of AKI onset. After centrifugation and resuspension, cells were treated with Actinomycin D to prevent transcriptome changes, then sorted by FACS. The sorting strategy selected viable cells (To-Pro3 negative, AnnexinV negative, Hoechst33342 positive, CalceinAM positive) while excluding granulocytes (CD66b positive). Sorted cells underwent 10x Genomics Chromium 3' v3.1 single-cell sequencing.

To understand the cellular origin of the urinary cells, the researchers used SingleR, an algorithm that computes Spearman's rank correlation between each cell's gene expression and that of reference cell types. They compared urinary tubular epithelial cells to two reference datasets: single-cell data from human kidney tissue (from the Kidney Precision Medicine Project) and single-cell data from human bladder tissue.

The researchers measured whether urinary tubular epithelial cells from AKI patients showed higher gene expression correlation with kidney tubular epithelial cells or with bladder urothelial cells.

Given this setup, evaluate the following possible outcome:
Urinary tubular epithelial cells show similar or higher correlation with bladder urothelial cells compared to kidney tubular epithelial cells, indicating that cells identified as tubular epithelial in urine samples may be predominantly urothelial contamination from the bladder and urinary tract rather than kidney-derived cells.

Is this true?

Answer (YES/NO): NO